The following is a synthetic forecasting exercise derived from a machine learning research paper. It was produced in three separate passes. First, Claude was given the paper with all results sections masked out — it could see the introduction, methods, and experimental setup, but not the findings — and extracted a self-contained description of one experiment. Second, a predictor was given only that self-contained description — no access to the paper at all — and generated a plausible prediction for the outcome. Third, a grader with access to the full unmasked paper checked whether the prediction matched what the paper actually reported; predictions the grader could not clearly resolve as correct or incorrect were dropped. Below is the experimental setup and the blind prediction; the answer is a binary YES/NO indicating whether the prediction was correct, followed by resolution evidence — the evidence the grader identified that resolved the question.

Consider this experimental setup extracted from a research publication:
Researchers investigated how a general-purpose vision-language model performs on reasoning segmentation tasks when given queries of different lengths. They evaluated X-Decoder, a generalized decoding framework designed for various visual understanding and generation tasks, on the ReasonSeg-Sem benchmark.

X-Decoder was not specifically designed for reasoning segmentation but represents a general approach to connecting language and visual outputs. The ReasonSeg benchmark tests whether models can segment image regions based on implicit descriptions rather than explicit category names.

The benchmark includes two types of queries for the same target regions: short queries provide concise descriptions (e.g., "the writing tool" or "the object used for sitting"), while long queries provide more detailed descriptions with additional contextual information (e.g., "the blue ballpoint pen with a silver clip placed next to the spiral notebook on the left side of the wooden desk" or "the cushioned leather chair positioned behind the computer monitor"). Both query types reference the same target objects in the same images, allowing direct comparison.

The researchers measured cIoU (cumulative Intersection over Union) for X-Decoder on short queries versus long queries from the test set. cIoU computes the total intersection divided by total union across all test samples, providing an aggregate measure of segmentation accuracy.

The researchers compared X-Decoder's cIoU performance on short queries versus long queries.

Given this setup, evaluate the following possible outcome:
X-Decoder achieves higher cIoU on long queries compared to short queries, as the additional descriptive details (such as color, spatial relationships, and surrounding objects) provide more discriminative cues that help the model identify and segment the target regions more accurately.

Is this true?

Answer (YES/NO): YES